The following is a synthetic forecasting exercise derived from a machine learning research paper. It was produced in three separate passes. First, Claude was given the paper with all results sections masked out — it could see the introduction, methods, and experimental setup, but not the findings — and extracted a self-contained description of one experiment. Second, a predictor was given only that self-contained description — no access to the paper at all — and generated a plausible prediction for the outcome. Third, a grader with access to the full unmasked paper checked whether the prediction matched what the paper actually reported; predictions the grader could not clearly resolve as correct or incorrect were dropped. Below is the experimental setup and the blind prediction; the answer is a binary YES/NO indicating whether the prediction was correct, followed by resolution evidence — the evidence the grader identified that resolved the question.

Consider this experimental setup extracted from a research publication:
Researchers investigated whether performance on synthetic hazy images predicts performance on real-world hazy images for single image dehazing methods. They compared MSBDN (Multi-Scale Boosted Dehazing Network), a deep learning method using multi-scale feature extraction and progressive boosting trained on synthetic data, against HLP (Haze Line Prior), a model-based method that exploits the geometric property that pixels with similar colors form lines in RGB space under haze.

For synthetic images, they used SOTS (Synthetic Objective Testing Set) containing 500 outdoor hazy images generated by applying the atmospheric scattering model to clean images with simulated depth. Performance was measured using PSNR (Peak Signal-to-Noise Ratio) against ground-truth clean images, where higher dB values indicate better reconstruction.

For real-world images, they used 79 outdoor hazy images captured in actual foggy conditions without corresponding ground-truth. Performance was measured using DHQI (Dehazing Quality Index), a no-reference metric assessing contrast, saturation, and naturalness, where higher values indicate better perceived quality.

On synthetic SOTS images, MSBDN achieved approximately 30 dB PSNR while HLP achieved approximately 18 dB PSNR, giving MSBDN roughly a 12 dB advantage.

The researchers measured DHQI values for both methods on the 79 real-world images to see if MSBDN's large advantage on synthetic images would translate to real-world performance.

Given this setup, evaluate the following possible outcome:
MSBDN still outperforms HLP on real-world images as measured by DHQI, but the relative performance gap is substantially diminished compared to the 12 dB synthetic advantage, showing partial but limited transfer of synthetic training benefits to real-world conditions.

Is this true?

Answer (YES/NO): YES